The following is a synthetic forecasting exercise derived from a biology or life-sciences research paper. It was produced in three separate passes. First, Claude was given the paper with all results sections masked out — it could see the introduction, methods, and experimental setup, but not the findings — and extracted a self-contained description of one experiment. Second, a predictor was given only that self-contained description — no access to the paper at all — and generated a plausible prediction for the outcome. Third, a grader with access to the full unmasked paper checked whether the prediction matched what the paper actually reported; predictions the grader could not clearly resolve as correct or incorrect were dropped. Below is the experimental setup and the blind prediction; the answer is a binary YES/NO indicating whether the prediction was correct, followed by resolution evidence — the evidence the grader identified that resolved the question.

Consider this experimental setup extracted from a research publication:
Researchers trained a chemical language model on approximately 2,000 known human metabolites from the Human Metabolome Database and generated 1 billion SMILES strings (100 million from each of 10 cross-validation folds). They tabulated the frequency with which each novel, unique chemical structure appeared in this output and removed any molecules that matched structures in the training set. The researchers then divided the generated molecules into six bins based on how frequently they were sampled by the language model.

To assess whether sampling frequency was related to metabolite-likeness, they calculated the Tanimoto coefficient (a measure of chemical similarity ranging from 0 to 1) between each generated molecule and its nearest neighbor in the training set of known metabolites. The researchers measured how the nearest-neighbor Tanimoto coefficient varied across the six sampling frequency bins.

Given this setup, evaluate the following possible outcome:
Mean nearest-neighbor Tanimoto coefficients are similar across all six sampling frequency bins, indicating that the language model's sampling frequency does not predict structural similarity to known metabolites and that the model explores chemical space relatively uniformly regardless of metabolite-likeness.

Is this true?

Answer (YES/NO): NO